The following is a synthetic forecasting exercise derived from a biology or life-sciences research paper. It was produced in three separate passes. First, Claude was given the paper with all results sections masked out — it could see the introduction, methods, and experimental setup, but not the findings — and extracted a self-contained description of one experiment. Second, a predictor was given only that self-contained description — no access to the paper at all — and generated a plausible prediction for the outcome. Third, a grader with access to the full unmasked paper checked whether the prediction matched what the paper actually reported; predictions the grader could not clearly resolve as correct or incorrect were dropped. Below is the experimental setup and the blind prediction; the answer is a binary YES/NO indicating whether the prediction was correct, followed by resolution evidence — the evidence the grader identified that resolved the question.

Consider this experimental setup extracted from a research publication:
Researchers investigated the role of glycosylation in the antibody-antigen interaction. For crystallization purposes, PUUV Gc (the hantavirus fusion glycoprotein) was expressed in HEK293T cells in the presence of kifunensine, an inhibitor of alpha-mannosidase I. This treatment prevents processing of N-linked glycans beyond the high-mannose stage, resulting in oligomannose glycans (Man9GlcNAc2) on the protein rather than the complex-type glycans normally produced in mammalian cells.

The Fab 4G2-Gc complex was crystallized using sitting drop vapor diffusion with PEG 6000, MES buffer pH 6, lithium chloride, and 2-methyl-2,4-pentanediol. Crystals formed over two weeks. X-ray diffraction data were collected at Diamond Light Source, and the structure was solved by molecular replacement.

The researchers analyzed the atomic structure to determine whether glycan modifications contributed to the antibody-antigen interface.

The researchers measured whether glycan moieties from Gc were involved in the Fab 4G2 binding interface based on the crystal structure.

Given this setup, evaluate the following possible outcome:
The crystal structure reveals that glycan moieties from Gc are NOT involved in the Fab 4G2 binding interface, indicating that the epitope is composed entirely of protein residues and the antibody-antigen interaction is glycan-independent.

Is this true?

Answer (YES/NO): YES